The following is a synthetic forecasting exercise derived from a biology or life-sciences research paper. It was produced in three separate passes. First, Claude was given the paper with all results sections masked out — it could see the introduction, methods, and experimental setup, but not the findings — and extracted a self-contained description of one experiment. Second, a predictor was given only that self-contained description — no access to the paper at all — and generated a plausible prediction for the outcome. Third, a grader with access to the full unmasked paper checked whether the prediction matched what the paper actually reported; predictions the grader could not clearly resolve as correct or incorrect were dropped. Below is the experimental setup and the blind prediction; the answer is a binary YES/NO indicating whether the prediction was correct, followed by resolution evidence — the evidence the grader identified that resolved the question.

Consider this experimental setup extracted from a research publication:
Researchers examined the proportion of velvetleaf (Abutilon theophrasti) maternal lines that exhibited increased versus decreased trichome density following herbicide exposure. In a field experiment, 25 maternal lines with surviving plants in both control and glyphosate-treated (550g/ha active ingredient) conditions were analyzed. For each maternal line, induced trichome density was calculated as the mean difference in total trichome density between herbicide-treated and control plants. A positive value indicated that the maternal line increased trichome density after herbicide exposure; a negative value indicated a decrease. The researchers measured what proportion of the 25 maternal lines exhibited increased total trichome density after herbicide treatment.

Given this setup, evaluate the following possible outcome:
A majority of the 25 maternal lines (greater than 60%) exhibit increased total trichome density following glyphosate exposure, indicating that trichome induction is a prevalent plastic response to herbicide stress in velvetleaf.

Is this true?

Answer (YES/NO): NO